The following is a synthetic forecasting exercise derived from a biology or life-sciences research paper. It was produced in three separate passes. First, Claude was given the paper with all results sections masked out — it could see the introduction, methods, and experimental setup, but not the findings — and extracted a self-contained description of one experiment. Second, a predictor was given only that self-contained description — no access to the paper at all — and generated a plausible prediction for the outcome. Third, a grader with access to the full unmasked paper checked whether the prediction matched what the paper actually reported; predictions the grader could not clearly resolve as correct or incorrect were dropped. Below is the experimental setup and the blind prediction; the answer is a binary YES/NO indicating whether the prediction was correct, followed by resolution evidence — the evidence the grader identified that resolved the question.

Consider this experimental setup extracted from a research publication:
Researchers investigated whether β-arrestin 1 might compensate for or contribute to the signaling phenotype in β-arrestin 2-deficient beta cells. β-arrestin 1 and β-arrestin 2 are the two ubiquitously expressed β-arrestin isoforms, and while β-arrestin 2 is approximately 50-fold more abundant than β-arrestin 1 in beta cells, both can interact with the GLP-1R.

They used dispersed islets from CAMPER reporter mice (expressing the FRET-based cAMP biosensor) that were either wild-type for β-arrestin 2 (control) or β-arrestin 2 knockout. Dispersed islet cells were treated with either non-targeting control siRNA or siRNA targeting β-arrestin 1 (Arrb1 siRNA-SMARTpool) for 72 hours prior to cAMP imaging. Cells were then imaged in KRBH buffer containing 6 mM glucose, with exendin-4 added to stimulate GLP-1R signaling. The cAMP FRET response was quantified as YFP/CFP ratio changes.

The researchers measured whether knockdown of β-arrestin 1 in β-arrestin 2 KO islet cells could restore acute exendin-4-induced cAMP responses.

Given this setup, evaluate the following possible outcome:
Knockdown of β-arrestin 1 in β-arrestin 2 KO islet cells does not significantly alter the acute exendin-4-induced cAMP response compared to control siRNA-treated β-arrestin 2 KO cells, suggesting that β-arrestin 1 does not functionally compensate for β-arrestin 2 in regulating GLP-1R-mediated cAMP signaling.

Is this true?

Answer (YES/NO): NO